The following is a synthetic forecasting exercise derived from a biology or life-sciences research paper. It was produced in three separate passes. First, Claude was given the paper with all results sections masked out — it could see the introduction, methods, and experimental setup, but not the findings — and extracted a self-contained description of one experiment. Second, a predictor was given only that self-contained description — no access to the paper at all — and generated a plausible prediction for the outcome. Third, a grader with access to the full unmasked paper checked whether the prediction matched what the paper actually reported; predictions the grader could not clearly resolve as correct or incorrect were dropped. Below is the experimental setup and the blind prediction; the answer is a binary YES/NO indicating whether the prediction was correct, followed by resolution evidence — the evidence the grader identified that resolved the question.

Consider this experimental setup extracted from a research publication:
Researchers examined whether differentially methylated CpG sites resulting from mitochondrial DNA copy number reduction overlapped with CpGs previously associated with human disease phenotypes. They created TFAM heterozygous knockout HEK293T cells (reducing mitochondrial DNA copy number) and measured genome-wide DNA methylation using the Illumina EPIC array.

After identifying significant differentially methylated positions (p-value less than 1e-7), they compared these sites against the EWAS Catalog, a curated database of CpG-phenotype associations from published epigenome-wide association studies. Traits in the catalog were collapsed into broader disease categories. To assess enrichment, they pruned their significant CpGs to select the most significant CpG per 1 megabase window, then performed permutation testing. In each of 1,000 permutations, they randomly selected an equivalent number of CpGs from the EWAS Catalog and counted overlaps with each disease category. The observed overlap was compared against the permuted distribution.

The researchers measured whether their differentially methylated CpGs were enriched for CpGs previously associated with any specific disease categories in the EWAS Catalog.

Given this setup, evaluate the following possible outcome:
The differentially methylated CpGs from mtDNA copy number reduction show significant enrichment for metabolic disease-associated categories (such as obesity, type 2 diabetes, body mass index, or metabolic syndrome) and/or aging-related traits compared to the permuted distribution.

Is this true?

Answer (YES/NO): NO